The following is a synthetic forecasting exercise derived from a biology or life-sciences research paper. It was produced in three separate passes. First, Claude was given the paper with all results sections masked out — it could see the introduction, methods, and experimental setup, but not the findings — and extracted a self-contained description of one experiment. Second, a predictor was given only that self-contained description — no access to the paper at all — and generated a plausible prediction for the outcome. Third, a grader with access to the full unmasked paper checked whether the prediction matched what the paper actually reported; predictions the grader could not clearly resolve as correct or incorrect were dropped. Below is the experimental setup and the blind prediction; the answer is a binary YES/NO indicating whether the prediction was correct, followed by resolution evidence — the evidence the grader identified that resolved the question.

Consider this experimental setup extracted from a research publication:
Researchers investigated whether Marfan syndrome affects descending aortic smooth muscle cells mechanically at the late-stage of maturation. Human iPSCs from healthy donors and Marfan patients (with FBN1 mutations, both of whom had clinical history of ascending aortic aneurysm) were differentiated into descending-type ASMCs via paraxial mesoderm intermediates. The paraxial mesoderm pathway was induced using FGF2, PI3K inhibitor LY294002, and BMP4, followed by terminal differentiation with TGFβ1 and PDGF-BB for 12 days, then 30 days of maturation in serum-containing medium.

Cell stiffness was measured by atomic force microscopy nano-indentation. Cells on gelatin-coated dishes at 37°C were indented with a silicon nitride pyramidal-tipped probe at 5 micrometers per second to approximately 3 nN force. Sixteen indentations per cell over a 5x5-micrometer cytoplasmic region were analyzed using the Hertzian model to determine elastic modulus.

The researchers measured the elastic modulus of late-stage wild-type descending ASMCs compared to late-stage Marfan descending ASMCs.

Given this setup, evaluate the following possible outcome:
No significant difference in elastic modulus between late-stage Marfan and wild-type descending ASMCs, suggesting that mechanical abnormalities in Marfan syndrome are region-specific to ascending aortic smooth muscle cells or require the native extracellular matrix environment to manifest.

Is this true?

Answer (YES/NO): YES